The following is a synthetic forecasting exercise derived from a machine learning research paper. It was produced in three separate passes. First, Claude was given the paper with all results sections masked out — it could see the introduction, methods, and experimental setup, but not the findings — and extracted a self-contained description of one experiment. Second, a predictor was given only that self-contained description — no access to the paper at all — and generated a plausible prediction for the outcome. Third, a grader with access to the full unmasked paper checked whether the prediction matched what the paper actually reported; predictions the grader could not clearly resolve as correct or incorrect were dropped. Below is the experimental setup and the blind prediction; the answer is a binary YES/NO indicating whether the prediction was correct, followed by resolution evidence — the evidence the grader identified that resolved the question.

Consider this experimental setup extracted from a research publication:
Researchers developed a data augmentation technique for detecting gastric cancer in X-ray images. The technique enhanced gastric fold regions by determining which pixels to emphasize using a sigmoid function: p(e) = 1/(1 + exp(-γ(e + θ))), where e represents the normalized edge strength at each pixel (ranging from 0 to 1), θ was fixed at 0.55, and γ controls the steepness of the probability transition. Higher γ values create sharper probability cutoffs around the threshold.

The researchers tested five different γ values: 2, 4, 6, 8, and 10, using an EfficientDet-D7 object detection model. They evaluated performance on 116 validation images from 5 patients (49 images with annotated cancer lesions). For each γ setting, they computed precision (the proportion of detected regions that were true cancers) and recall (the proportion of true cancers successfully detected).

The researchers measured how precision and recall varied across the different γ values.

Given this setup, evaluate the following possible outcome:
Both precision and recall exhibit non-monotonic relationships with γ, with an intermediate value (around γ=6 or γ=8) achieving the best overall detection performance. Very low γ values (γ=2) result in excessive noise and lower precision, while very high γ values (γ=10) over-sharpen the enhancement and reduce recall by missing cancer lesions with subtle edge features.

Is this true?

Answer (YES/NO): NO